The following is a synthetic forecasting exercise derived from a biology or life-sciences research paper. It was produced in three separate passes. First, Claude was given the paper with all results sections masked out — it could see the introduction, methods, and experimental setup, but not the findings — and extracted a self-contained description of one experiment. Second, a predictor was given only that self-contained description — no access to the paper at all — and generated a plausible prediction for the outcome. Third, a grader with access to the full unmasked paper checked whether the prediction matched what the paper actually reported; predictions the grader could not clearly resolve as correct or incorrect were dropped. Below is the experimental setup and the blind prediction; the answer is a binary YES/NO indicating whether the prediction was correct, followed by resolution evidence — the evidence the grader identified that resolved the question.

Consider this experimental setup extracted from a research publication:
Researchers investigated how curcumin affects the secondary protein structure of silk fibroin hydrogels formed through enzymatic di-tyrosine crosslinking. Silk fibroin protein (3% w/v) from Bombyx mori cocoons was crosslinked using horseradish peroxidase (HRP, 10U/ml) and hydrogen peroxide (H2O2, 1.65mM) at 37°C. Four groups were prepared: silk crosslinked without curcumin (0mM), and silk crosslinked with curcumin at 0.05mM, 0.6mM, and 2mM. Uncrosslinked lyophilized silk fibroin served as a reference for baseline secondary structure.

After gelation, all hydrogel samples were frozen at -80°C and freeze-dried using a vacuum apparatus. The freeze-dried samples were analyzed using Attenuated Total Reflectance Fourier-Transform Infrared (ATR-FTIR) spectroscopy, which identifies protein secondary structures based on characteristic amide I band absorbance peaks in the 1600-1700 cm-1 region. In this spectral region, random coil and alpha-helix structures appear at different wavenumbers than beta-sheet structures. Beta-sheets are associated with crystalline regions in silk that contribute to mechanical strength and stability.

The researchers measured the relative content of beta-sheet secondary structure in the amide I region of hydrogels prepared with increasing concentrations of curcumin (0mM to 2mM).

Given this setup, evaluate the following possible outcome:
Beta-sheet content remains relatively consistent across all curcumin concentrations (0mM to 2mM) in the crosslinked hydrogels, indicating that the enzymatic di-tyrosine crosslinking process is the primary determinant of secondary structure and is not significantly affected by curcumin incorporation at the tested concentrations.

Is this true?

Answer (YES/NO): NO